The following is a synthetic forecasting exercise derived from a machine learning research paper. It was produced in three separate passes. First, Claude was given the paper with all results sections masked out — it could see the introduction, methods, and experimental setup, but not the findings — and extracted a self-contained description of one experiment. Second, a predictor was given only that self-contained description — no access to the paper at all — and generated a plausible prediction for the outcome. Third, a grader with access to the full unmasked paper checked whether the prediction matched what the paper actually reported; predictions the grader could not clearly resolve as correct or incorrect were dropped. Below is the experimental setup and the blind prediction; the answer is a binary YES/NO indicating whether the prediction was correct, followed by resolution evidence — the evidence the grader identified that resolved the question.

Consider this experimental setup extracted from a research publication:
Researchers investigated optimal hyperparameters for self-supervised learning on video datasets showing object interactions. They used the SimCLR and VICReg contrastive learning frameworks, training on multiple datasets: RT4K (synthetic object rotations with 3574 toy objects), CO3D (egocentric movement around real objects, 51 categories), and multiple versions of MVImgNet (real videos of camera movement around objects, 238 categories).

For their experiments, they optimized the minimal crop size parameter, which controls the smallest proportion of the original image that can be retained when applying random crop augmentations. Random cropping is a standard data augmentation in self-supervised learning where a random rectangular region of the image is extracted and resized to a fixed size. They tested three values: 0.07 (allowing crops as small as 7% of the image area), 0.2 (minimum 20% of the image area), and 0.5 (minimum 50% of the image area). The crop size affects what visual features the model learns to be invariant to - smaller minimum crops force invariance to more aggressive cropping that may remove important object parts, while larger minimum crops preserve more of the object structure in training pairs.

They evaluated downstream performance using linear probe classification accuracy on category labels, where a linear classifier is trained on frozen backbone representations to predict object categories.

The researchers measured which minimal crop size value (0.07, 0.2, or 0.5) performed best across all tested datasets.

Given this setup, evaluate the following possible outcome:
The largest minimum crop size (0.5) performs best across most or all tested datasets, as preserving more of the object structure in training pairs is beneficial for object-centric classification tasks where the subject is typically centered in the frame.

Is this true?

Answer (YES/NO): NO